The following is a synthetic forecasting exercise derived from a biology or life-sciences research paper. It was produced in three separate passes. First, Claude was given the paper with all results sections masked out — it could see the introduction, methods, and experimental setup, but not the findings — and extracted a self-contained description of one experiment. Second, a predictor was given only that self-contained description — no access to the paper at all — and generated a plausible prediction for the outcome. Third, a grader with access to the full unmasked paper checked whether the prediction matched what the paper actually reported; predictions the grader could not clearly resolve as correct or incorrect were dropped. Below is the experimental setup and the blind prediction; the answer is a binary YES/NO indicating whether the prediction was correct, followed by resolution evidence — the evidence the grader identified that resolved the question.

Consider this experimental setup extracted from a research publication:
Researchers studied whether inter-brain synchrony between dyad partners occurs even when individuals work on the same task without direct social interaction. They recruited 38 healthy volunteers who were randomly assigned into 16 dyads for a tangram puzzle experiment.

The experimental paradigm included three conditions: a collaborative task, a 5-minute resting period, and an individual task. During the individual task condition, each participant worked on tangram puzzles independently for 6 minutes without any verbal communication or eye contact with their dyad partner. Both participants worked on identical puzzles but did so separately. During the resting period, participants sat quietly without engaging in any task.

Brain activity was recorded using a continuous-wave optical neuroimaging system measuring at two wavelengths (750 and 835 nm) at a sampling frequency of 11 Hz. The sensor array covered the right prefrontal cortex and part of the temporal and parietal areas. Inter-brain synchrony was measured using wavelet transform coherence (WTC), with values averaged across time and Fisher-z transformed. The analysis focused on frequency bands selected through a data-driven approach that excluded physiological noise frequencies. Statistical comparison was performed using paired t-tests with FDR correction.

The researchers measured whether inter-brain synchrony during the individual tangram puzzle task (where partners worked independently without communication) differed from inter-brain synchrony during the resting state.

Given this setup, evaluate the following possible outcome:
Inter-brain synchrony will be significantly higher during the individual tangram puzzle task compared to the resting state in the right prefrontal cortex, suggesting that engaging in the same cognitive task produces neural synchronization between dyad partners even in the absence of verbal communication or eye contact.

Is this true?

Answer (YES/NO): NO